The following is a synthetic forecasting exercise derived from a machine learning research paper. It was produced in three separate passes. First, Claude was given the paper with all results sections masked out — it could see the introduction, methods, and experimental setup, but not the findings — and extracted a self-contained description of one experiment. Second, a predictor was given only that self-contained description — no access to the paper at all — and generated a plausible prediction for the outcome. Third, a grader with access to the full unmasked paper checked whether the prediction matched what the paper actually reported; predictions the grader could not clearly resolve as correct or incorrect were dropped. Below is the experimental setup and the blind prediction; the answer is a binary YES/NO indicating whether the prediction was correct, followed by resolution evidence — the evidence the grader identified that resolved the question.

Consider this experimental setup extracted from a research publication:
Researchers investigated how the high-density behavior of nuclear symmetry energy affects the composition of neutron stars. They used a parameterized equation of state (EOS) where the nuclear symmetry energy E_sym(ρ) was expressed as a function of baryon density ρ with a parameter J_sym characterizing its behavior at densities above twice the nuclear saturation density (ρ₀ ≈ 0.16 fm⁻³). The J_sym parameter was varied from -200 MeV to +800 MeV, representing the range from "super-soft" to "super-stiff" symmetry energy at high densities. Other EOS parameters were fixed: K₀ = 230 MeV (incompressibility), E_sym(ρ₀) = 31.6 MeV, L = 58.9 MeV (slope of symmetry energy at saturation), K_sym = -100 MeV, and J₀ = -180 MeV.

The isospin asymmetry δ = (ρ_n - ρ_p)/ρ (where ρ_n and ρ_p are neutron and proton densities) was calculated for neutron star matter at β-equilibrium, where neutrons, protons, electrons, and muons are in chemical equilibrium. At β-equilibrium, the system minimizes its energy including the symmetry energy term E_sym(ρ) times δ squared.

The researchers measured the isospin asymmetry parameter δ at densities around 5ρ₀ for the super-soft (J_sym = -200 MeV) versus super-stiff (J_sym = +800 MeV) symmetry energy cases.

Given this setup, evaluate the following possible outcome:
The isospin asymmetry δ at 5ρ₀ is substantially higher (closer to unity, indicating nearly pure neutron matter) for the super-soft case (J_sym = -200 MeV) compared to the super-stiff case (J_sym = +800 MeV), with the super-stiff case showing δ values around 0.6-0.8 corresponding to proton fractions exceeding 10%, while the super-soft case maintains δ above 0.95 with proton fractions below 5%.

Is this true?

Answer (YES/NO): NO